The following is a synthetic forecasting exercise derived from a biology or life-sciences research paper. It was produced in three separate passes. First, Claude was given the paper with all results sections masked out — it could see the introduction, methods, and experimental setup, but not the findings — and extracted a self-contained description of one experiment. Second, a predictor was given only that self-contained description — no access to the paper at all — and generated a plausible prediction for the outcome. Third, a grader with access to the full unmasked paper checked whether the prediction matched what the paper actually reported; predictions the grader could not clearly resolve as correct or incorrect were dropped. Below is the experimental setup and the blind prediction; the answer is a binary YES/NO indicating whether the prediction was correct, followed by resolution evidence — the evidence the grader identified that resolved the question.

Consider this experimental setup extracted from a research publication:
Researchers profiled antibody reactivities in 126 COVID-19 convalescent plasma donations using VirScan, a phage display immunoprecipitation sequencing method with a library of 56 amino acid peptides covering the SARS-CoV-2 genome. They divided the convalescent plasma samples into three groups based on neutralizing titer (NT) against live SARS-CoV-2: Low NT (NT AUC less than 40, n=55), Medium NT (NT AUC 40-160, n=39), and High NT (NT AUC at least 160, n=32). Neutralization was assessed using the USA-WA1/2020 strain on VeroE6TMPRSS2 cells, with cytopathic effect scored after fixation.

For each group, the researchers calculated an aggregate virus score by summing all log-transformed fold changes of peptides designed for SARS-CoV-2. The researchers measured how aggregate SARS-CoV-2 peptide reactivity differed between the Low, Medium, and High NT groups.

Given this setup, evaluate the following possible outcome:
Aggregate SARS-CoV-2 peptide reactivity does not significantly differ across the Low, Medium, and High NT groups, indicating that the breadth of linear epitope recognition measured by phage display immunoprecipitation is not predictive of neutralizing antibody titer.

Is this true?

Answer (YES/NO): NO